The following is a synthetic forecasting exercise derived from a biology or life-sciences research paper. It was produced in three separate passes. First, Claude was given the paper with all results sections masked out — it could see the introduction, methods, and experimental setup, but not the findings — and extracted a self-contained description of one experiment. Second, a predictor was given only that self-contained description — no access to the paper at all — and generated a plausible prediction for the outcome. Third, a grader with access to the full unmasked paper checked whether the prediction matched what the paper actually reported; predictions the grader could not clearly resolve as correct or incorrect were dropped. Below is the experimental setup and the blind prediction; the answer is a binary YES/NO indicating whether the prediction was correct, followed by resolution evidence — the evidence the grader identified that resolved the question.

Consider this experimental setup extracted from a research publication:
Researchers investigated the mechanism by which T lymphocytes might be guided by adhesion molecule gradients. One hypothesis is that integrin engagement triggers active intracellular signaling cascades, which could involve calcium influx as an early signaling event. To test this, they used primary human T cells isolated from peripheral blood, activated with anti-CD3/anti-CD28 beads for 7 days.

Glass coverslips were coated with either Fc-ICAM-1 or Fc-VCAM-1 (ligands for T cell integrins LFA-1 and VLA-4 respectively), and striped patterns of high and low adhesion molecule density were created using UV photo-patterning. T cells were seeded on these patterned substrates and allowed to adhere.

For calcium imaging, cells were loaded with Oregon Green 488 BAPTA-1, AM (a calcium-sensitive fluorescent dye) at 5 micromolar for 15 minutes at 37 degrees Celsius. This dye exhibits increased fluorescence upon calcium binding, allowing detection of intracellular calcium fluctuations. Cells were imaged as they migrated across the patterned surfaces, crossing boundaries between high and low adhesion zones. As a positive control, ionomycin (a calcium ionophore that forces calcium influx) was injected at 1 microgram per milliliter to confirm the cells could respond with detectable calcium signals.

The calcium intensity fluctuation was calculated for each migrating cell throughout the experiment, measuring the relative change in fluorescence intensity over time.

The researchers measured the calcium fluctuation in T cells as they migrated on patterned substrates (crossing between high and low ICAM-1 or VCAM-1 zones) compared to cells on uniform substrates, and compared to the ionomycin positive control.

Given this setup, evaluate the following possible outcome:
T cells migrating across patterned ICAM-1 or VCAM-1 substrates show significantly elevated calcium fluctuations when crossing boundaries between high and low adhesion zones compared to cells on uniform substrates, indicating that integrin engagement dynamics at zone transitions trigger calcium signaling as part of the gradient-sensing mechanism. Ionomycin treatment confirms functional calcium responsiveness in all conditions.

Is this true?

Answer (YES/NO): NO